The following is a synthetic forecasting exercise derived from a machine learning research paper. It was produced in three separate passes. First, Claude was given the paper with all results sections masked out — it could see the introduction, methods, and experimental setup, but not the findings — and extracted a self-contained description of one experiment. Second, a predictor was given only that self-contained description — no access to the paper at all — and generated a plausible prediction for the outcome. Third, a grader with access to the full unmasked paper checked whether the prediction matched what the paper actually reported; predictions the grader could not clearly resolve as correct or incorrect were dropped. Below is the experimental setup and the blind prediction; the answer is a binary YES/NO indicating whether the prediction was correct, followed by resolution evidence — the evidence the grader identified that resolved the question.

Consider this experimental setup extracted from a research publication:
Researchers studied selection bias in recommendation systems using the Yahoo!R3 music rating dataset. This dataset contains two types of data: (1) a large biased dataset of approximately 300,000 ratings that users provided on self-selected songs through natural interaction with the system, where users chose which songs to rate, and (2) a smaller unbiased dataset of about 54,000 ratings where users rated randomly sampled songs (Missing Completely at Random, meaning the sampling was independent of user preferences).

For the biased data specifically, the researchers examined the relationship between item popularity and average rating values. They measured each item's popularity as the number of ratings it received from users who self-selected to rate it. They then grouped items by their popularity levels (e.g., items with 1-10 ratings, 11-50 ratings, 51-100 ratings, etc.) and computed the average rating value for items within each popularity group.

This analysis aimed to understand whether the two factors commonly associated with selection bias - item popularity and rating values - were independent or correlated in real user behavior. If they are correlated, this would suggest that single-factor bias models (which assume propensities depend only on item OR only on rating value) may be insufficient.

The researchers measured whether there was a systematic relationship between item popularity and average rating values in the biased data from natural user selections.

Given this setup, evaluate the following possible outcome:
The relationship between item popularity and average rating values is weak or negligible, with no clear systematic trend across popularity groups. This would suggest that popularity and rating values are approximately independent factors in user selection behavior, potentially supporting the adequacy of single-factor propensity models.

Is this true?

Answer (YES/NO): NO